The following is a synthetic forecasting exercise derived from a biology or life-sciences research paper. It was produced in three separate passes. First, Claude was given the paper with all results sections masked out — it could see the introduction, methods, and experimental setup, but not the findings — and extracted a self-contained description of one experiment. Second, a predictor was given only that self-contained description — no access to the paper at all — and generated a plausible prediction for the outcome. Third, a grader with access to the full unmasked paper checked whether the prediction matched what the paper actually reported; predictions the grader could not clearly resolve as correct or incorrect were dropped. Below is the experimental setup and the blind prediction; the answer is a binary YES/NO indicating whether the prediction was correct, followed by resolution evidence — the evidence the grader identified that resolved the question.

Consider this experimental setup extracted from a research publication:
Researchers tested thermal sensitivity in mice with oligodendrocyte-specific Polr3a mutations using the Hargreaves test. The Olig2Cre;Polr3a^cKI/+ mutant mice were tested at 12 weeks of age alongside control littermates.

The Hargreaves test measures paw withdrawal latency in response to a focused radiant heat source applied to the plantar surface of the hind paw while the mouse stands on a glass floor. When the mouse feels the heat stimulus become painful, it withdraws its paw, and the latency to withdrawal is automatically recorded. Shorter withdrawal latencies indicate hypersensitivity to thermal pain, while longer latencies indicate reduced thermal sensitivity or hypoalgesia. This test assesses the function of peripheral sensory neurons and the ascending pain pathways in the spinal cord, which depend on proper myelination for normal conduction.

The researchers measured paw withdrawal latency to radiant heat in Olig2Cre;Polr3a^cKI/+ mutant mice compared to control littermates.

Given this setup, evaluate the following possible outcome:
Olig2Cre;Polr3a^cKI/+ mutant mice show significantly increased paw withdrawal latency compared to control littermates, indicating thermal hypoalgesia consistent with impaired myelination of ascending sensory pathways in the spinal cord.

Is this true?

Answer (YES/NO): YES